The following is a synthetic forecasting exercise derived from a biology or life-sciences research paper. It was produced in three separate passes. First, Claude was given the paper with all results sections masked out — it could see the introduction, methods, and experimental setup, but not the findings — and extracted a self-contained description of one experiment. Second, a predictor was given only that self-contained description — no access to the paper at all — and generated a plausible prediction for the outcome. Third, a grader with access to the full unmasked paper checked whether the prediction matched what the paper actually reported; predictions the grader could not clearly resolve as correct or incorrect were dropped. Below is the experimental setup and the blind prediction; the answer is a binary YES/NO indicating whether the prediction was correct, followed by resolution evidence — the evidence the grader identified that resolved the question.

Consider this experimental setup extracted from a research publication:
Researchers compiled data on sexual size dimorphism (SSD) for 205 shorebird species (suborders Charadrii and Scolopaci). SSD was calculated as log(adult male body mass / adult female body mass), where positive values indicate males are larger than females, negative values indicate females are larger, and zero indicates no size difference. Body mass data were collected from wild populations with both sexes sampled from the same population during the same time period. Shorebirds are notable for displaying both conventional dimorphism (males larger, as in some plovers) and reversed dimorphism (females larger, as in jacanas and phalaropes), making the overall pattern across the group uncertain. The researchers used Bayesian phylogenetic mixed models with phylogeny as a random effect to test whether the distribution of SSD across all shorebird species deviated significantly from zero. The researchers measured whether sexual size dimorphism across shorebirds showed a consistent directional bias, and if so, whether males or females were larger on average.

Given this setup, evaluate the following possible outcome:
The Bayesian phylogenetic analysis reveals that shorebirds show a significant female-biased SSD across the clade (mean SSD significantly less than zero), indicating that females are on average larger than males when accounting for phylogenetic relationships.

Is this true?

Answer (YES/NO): NO